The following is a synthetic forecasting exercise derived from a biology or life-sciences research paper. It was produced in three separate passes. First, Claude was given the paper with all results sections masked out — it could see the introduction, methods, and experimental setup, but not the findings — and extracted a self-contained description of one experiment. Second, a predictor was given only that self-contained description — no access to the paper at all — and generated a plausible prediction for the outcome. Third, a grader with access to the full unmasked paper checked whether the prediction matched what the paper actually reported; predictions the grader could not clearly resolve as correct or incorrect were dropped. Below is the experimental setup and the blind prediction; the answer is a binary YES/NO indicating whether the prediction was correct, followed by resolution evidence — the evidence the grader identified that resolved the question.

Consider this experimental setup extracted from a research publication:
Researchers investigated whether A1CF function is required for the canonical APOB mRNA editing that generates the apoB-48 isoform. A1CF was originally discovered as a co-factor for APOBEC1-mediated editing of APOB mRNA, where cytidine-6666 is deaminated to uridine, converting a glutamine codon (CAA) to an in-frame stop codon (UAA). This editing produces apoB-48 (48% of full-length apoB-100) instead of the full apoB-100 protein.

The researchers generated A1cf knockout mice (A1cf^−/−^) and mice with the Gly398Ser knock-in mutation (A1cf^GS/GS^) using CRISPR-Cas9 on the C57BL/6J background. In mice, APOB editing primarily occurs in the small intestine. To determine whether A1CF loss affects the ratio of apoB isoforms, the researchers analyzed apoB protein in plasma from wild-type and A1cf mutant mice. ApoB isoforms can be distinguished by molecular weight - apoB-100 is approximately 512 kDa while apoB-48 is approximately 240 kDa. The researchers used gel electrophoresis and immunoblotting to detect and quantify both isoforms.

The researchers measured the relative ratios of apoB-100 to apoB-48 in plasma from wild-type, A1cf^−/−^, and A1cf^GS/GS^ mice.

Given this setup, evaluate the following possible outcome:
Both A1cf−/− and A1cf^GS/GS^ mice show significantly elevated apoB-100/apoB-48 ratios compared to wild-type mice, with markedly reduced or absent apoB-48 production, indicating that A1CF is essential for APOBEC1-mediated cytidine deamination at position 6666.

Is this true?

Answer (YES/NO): NO